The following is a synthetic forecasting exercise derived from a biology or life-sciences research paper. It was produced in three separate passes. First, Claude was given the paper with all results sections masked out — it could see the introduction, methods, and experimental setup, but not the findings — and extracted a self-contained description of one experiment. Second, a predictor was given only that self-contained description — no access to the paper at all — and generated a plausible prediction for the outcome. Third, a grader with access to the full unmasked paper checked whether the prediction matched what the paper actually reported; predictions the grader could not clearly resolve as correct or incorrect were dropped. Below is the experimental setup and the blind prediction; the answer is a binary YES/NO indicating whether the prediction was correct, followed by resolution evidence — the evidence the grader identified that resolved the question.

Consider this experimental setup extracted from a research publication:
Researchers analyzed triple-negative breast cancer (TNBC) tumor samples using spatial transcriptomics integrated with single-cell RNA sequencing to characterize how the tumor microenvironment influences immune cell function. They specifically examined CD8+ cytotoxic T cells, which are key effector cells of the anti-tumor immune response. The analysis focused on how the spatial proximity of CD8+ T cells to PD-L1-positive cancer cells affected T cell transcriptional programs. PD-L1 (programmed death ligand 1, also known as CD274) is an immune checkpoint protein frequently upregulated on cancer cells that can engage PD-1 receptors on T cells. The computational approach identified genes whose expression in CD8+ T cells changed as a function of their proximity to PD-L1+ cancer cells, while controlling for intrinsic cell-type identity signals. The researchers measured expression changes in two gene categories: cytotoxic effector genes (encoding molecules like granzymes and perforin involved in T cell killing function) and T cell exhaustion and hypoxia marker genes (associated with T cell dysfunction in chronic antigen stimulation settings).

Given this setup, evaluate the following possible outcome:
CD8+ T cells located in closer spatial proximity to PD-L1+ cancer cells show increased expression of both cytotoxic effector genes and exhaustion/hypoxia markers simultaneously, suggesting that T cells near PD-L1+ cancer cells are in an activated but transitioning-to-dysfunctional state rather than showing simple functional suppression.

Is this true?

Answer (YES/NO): NO